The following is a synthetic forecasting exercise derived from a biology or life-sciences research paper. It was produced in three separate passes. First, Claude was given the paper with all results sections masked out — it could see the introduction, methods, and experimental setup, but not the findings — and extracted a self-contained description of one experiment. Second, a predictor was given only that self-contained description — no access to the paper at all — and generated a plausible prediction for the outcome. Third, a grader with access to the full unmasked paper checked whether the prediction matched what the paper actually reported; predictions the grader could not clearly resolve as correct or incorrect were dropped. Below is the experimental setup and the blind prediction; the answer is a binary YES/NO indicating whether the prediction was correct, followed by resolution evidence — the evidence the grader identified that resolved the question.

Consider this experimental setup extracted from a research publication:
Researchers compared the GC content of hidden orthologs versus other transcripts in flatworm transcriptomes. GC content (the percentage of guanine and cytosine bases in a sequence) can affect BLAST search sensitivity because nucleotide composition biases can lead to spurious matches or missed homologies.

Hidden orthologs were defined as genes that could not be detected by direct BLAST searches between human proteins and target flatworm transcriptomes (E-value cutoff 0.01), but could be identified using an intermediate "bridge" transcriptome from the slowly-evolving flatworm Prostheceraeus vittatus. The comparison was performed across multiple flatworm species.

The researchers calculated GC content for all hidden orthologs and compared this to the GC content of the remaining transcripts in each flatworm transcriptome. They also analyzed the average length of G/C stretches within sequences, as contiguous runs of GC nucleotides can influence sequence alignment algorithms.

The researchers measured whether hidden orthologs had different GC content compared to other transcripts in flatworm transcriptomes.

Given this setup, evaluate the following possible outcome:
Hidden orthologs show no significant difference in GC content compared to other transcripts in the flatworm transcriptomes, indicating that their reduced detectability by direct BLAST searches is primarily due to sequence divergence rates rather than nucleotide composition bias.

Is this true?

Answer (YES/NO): YES